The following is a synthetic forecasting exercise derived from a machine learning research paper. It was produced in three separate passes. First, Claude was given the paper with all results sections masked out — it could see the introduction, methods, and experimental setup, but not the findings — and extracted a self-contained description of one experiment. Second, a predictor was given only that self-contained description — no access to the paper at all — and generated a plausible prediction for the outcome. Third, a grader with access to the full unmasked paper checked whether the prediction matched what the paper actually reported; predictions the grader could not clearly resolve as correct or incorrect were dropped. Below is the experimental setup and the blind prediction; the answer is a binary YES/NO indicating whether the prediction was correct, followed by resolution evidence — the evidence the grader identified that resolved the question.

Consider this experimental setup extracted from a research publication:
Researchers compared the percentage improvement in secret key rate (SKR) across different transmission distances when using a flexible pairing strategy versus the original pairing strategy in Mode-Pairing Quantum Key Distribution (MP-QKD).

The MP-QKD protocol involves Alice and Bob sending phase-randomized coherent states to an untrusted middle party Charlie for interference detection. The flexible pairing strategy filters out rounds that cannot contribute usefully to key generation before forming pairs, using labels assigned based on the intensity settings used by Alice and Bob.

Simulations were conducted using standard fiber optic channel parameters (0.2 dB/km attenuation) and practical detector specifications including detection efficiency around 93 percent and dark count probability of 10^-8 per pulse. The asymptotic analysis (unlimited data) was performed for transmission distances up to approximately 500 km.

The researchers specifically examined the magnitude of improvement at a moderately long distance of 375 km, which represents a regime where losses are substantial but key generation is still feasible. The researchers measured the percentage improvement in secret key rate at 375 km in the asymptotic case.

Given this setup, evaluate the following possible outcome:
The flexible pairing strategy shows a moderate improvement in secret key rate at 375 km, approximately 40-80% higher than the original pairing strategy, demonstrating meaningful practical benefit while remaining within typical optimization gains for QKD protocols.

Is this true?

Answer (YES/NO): YES